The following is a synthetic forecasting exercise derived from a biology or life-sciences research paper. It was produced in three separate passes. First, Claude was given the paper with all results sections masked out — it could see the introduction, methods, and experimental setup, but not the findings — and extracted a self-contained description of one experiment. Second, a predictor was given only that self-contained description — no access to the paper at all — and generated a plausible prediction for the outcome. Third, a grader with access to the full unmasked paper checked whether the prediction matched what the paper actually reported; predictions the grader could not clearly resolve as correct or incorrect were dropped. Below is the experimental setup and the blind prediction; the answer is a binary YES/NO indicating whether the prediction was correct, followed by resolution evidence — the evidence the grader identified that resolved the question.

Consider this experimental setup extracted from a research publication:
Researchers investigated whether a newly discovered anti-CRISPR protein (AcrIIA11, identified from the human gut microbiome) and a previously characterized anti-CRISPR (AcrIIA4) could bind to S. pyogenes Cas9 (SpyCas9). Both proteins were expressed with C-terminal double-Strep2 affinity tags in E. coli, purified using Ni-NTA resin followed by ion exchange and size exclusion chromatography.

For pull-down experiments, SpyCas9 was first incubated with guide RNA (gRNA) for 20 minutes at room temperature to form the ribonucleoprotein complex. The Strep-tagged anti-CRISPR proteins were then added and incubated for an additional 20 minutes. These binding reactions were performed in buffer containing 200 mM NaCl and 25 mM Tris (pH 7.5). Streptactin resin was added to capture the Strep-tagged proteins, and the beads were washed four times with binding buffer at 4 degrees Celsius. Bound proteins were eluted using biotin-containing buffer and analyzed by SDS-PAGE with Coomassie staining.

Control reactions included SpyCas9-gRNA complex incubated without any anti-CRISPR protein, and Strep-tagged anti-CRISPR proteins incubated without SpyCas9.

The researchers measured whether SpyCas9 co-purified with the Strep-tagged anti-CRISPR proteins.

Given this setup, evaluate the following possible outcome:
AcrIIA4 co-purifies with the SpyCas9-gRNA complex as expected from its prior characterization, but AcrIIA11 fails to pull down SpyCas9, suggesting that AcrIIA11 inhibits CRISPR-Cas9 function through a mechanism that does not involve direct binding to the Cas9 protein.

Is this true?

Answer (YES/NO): NO